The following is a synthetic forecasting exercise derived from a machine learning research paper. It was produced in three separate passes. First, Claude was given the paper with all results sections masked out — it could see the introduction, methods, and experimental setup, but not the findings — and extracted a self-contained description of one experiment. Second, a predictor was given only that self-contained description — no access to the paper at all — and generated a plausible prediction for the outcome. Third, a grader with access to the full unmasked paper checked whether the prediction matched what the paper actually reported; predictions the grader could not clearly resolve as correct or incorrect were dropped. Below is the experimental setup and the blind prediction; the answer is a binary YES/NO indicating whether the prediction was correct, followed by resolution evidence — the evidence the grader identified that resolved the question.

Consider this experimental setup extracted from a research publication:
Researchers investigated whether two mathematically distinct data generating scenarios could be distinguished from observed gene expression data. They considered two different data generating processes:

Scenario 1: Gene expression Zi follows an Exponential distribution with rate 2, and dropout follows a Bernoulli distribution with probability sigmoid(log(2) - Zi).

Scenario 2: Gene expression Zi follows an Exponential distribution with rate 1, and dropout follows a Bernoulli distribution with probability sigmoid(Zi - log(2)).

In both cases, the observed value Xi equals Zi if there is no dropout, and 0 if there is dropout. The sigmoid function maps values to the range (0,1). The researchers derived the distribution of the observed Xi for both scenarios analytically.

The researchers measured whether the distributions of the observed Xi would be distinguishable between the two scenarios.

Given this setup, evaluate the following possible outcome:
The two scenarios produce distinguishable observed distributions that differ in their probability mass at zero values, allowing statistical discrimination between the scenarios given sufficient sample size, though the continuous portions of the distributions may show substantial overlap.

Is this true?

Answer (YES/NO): NO